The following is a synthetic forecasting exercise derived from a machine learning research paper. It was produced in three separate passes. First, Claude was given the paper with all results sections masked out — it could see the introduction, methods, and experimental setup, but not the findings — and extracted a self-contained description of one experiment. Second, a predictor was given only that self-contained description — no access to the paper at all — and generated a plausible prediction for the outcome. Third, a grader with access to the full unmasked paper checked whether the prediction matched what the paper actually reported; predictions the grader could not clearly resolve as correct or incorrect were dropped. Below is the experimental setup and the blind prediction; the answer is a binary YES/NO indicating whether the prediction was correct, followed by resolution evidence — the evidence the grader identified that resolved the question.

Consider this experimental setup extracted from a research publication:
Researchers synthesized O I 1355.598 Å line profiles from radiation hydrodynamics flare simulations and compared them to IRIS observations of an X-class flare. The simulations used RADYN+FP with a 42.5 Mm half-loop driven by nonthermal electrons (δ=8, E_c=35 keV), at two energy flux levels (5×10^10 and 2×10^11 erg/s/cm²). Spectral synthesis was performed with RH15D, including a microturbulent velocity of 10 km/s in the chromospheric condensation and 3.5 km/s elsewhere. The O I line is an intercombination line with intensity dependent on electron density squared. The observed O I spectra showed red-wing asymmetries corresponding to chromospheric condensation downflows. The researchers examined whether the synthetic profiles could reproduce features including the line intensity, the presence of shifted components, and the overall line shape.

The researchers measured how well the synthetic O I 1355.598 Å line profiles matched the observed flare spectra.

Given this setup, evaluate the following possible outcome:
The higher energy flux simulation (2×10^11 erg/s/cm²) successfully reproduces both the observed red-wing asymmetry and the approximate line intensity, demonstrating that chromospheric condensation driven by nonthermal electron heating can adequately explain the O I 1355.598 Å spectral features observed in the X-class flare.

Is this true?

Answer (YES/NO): YES